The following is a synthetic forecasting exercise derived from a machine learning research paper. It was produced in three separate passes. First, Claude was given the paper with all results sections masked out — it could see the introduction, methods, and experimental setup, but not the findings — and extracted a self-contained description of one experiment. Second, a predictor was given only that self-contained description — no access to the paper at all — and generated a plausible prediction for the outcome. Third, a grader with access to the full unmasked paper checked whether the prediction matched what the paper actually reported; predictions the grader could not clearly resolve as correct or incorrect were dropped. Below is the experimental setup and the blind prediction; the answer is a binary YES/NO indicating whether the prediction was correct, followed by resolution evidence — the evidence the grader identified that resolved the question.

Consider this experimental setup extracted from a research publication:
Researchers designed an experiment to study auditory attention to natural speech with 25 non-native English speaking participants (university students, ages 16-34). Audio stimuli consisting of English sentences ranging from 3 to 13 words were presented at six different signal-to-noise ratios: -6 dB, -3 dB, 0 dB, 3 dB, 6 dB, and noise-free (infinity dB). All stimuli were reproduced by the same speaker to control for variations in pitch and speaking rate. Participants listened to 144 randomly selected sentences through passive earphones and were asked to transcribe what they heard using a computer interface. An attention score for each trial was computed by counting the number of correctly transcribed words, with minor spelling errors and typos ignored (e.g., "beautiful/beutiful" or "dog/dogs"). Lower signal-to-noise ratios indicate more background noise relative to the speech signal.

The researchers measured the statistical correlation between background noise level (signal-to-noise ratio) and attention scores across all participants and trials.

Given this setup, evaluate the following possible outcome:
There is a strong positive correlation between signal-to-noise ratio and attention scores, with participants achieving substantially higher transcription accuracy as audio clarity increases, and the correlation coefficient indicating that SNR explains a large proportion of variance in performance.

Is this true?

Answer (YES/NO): YES